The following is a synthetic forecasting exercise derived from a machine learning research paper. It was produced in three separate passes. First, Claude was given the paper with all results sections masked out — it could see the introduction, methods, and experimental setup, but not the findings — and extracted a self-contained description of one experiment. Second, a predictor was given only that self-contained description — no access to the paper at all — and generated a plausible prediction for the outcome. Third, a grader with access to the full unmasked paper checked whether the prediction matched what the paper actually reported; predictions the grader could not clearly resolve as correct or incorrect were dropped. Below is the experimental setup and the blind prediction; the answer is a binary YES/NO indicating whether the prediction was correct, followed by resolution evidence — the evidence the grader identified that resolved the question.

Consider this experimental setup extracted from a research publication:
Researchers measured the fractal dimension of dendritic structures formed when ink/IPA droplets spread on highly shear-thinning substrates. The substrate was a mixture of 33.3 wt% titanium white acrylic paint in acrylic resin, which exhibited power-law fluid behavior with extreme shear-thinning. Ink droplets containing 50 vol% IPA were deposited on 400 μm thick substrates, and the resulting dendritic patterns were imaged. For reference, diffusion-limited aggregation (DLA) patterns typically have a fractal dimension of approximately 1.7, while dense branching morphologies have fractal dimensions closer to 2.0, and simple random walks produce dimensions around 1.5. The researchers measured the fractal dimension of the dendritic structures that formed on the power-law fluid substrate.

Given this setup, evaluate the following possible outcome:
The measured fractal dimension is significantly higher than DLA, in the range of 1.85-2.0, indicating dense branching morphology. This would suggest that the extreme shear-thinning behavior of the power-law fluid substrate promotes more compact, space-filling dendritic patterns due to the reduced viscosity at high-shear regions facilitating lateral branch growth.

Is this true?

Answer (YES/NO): NO